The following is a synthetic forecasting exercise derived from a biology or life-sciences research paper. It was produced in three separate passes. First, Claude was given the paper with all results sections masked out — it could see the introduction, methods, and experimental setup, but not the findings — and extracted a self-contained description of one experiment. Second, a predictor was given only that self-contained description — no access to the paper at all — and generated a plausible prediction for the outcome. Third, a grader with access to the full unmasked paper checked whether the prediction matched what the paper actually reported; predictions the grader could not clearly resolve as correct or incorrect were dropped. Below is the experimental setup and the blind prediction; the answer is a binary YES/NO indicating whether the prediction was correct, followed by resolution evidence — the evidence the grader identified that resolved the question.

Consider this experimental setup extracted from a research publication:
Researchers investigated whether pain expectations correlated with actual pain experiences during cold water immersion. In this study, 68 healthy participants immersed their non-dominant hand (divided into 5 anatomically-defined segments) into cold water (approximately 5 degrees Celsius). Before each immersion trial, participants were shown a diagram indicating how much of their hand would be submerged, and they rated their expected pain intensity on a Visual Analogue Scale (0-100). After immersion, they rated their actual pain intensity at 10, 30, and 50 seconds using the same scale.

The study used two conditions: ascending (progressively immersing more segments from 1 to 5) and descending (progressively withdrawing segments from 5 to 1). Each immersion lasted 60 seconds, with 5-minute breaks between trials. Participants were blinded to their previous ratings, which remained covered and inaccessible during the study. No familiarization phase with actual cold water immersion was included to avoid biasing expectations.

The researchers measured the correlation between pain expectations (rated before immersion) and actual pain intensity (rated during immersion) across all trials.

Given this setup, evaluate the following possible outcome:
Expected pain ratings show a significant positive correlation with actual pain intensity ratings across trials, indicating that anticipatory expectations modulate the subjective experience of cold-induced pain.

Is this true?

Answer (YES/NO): NO